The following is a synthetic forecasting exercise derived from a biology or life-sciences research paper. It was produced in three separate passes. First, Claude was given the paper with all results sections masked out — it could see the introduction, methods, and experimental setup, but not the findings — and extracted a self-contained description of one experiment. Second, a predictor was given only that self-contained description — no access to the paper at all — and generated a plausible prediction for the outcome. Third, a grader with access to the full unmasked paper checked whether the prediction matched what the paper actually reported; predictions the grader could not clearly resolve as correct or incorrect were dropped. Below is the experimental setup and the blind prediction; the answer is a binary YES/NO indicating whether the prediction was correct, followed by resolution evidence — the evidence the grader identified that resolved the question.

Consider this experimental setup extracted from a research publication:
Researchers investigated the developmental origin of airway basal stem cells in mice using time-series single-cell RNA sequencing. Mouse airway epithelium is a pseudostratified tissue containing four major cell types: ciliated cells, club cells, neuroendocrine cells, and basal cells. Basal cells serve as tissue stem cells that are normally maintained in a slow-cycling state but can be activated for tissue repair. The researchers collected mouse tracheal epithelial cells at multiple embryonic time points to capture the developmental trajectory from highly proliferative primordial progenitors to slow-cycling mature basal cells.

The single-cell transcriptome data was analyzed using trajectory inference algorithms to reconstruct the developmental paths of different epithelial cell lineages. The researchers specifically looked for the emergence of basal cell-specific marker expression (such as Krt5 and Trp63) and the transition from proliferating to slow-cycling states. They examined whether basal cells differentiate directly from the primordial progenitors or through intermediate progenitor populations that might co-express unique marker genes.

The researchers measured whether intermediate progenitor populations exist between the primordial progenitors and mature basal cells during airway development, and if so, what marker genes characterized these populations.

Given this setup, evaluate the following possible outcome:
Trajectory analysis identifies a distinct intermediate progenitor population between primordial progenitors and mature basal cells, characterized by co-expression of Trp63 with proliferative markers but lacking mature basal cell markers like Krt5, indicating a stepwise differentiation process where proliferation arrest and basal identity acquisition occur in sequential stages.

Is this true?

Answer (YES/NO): NO